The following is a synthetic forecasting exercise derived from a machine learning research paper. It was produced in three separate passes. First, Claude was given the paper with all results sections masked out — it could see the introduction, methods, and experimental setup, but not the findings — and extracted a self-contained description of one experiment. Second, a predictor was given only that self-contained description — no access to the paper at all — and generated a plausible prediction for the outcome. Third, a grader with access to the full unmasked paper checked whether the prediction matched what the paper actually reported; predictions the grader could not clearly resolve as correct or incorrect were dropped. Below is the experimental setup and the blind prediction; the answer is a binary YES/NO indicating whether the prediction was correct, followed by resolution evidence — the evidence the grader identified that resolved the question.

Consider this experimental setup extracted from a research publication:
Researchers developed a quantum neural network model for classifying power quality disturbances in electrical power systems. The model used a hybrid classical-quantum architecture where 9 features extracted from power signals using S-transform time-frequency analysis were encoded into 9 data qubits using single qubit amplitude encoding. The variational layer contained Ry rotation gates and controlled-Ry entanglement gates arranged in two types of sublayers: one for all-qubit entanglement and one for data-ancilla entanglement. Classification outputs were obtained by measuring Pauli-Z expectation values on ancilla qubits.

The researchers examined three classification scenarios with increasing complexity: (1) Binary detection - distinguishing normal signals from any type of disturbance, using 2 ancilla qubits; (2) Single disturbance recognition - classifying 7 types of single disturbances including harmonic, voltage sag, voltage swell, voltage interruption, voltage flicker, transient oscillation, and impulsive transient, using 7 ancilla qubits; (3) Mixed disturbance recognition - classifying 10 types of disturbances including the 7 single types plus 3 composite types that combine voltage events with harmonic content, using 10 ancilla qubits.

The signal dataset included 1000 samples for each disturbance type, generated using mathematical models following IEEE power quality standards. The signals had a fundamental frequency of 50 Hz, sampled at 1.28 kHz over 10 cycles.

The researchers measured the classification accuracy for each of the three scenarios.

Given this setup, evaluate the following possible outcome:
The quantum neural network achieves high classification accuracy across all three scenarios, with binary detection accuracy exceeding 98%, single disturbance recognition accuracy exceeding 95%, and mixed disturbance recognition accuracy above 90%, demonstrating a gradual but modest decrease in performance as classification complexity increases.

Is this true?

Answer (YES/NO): YES